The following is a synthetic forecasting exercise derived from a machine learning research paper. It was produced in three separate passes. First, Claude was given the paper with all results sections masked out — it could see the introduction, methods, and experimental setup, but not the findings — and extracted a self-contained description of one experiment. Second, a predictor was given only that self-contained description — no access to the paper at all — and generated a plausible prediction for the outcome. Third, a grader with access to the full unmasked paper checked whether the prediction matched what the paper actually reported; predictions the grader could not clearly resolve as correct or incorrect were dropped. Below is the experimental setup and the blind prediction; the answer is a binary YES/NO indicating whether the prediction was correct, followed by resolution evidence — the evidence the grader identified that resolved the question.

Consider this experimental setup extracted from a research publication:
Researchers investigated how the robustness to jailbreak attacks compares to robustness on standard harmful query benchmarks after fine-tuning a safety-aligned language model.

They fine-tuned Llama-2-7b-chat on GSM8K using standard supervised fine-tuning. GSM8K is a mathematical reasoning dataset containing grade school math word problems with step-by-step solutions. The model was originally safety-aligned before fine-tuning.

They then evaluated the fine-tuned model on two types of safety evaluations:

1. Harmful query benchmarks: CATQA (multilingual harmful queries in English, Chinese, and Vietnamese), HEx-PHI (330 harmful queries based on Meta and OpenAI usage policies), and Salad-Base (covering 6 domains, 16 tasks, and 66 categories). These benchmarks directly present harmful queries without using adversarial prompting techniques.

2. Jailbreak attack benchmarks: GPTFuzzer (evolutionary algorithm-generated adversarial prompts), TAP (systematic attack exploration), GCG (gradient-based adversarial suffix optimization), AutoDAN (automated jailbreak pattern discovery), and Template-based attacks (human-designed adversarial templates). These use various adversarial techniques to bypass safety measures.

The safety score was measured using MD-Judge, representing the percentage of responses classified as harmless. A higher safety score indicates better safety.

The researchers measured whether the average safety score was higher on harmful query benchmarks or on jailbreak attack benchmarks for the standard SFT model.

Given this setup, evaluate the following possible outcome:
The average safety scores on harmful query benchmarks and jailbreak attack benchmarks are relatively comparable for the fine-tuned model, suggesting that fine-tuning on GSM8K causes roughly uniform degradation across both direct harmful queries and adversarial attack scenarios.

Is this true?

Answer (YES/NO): NO